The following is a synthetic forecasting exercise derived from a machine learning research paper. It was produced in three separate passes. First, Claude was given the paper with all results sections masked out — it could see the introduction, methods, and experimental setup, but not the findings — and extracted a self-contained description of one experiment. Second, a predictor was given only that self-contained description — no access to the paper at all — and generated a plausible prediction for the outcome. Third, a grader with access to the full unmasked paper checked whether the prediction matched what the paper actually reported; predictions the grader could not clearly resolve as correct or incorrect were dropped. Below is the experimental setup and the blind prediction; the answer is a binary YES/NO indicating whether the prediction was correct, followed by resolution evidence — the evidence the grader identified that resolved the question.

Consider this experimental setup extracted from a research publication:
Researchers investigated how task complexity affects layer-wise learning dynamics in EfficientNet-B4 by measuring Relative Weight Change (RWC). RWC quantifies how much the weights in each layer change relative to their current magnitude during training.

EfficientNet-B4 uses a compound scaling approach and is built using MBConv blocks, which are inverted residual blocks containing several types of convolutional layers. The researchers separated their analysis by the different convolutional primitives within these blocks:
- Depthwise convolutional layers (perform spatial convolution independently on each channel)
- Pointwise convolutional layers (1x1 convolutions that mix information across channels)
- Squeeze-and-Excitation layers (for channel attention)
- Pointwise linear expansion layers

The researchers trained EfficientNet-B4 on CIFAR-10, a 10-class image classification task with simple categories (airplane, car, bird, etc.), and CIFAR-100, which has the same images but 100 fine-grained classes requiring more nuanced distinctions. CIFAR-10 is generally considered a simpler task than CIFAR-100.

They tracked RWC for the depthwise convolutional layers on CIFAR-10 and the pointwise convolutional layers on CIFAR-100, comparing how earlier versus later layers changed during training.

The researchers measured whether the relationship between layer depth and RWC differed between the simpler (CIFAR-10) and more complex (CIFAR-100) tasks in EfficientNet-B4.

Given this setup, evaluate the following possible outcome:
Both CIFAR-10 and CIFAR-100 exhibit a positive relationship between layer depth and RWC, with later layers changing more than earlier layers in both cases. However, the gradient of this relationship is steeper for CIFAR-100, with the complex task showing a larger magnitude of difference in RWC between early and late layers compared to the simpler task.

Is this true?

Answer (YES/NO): NO